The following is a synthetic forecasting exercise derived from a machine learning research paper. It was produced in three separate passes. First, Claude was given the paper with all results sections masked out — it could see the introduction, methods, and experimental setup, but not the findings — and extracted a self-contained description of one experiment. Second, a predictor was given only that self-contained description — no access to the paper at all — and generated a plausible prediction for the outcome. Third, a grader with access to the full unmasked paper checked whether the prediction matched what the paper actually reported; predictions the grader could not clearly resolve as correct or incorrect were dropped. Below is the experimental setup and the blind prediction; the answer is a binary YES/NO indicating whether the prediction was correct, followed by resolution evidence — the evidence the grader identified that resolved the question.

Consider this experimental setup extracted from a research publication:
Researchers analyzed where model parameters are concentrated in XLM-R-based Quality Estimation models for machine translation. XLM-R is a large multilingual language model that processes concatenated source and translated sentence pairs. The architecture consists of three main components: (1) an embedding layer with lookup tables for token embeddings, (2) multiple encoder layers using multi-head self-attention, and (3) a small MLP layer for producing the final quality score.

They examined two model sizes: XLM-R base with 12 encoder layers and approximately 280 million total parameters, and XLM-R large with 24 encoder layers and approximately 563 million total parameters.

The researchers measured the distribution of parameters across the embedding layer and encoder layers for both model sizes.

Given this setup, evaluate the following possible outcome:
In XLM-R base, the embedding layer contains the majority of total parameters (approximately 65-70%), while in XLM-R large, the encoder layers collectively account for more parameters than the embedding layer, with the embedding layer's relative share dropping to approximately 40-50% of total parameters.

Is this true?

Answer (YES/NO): YES